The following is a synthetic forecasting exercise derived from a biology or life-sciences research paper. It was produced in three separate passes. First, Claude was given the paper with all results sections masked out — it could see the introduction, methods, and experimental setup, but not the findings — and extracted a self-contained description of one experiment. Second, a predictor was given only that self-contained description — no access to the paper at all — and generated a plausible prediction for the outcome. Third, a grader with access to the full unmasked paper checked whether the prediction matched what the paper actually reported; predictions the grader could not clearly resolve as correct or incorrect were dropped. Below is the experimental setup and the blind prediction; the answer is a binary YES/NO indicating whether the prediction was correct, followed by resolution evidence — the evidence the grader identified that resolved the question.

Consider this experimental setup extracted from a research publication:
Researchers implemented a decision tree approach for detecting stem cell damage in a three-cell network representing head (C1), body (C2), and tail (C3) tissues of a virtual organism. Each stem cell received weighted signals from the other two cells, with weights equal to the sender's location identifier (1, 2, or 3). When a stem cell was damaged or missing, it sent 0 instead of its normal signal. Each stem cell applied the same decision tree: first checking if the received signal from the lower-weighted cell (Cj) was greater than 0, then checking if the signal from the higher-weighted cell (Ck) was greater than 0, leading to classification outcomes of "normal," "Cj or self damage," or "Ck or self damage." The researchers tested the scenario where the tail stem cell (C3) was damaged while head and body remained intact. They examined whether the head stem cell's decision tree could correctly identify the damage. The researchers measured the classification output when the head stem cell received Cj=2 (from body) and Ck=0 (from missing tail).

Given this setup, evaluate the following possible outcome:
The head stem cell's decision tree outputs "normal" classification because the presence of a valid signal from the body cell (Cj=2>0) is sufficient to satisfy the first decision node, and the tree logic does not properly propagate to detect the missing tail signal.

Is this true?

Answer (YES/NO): NO